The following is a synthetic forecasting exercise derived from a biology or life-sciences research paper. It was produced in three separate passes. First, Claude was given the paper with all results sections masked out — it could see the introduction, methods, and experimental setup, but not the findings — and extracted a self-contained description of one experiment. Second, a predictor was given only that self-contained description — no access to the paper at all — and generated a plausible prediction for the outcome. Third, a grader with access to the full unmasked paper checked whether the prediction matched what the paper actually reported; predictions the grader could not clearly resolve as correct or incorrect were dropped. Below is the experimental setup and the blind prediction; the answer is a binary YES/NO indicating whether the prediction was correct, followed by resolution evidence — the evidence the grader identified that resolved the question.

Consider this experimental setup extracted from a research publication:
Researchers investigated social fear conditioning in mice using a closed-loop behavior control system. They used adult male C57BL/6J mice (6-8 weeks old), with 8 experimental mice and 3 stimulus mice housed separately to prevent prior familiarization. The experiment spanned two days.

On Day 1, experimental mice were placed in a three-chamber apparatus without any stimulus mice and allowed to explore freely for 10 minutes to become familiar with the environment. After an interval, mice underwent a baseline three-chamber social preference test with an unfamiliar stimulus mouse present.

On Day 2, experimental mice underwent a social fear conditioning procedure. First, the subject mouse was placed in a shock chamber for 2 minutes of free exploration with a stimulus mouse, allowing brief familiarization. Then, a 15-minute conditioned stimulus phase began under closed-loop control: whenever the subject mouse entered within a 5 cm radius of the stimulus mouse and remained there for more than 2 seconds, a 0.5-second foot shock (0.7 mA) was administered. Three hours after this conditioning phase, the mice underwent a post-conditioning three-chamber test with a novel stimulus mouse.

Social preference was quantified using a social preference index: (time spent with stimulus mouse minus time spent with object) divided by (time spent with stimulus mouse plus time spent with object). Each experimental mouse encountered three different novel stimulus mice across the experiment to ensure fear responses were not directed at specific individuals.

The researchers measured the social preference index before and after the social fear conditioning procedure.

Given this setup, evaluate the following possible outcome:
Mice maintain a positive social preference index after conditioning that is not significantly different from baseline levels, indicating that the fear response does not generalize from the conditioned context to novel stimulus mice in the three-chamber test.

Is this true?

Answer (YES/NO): NO